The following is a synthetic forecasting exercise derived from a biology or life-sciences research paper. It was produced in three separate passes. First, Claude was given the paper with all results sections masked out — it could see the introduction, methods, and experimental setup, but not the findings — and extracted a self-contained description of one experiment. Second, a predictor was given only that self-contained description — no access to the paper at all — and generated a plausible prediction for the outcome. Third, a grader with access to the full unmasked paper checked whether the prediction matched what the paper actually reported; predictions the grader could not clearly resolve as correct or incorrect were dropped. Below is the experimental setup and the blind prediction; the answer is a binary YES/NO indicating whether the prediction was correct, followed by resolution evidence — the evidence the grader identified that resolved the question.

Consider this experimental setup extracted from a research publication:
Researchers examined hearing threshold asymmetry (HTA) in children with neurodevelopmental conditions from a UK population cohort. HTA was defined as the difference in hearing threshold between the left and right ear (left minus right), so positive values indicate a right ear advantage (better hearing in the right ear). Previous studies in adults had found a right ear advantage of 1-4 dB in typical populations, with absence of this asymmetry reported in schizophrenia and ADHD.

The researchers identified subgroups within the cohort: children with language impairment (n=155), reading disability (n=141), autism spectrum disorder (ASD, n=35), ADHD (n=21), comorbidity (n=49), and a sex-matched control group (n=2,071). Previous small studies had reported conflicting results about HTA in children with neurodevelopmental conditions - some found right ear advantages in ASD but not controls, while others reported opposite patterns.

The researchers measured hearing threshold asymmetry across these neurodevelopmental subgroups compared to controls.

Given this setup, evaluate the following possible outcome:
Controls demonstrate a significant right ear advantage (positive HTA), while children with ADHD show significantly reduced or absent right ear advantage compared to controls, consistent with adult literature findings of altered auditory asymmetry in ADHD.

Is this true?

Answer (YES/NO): NO